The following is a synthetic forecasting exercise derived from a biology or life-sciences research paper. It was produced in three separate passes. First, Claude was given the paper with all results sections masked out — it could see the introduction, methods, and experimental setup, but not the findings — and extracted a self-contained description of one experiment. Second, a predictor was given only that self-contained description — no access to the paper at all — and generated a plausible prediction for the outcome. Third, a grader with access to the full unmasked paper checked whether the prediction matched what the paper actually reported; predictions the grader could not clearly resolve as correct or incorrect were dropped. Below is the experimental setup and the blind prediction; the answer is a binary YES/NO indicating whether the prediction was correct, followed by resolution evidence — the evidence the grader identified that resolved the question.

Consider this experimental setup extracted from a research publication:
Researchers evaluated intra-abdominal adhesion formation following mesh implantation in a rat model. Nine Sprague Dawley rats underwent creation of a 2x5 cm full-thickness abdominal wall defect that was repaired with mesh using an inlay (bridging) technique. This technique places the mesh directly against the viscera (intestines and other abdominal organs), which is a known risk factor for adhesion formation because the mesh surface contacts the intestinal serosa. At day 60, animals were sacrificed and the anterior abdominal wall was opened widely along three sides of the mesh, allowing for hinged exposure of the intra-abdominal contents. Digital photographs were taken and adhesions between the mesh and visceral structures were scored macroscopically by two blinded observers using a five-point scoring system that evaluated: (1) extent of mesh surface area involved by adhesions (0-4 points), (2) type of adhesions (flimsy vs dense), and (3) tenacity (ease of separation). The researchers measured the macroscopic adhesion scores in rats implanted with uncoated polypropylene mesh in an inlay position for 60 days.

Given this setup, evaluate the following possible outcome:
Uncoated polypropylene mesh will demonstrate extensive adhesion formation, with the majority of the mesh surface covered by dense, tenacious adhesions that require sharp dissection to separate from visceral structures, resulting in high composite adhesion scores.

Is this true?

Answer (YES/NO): NO